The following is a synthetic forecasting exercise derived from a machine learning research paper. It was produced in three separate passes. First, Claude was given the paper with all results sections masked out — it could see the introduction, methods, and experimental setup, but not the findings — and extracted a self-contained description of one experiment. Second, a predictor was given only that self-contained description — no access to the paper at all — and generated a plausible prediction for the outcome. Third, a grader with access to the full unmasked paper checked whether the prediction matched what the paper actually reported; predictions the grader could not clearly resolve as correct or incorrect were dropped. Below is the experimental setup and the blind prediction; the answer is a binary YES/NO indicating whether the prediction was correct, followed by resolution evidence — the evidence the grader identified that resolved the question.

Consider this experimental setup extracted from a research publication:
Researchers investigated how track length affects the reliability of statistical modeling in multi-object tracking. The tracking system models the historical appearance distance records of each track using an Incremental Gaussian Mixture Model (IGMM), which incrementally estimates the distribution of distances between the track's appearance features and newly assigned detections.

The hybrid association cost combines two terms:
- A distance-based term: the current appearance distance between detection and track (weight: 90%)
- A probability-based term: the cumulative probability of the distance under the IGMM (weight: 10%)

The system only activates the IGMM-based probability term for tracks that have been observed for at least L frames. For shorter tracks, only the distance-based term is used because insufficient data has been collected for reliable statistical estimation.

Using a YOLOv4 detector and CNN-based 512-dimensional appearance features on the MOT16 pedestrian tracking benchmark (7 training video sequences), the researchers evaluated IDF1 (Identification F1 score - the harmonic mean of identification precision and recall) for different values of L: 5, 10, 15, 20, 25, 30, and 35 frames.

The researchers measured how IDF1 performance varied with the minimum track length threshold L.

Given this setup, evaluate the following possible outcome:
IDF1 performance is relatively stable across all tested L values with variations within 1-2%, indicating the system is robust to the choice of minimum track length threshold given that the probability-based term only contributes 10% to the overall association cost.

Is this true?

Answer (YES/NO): NO